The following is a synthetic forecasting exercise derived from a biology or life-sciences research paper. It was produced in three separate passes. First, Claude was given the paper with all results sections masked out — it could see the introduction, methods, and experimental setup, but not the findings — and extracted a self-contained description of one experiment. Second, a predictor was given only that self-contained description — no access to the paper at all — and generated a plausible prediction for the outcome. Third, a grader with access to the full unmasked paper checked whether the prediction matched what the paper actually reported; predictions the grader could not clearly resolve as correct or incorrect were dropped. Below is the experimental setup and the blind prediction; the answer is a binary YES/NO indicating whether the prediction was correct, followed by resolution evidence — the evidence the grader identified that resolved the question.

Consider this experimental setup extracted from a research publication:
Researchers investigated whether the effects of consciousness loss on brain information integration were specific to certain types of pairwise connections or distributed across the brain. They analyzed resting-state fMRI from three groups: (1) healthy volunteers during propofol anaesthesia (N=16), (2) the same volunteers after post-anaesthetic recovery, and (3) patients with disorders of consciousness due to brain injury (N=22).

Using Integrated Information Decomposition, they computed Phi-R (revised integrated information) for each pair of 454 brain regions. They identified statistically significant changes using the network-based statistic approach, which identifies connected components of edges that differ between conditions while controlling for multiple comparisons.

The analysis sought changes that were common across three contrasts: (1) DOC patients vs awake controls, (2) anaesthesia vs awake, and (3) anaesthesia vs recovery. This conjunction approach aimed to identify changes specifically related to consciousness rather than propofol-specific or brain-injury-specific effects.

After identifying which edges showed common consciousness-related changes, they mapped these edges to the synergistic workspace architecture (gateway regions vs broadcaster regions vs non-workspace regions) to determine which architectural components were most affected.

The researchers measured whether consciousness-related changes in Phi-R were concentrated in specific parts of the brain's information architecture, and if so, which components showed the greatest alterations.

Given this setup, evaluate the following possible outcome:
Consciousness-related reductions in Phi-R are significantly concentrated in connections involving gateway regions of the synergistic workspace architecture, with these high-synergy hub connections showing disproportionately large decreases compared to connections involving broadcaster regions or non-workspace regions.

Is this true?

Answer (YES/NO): YES